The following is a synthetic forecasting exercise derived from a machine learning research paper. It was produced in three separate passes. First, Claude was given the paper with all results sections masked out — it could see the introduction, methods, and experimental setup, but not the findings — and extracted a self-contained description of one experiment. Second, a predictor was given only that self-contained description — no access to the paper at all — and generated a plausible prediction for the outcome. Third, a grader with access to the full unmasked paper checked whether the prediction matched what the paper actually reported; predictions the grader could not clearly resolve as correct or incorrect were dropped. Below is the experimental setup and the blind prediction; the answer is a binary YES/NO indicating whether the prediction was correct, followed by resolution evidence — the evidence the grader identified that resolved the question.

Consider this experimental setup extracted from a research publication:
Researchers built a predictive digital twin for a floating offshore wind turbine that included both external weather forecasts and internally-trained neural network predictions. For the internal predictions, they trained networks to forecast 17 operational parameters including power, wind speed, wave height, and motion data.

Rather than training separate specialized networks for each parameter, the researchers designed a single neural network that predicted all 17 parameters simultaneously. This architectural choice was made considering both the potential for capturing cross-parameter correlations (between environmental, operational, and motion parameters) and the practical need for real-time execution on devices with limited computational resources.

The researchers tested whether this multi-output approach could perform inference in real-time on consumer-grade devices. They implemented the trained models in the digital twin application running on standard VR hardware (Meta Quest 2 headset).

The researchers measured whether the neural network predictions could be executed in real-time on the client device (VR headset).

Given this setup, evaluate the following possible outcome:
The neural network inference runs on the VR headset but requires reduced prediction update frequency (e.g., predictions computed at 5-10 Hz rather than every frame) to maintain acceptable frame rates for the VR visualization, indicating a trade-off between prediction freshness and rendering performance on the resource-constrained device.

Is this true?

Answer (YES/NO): NO